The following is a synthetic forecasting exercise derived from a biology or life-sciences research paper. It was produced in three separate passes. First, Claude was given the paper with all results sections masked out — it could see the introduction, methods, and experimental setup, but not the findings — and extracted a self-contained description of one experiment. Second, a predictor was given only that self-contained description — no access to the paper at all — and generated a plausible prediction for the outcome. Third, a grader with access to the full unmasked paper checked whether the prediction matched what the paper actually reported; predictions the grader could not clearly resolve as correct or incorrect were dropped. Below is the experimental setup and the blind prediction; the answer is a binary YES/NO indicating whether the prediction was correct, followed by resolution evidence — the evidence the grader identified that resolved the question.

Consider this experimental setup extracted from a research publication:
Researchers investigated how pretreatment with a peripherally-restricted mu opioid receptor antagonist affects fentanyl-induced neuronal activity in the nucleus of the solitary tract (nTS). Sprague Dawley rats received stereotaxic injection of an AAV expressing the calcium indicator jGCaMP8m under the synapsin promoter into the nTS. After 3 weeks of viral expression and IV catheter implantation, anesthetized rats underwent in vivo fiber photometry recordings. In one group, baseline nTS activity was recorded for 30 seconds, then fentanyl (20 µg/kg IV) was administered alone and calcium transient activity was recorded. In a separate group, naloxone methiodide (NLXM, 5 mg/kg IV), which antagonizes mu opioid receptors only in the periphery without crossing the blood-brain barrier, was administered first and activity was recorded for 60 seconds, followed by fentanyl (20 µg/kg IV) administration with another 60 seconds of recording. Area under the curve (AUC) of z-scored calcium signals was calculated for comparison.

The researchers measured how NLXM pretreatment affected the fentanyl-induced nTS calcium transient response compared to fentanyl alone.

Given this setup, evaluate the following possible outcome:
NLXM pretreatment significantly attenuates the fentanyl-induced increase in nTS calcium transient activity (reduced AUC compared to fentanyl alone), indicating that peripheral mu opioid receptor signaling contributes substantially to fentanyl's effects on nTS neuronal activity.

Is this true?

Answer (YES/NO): YES